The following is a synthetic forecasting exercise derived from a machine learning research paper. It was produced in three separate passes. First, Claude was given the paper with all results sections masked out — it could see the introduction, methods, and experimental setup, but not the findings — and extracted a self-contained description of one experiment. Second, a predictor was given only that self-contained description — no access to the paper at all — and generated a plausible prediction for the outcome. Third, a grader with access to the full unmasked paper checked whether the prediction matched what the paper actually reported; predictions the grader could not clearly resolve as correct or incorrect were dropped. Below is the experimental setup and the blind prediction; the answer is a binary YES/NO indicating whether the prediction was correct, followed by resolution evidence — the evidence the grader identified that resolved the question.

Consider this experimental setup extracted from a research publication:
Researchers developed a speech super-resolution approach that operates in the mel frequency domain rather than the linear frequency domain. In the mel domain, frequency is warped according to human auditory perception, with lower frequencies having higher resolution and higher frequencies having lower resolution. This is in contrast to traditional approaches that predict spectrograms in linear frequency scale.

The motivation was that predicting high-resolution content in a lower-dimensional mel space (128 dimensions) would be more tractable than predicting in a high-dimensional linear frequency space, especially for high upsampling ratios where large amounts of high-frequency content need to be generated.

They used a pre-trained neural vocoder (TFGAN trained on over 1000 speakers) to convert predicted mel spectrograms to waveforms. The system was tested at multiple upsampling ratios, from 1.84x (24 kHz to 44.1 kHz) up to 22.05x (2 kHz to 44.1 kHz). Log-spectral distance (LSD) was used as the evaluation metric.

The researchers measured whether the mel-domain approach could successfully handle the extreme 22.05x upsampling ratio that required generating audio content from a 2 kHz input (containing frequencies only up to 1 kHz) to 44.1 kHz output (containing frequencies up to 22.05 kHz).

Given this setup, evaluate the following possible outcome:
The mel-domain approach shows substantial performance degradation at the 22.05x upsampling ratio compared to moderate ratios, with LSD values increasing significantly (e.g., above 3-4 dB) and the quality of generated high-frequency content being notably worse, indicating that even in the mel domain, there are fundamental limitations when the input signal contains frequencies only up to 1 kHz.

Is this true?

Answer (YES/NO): NO